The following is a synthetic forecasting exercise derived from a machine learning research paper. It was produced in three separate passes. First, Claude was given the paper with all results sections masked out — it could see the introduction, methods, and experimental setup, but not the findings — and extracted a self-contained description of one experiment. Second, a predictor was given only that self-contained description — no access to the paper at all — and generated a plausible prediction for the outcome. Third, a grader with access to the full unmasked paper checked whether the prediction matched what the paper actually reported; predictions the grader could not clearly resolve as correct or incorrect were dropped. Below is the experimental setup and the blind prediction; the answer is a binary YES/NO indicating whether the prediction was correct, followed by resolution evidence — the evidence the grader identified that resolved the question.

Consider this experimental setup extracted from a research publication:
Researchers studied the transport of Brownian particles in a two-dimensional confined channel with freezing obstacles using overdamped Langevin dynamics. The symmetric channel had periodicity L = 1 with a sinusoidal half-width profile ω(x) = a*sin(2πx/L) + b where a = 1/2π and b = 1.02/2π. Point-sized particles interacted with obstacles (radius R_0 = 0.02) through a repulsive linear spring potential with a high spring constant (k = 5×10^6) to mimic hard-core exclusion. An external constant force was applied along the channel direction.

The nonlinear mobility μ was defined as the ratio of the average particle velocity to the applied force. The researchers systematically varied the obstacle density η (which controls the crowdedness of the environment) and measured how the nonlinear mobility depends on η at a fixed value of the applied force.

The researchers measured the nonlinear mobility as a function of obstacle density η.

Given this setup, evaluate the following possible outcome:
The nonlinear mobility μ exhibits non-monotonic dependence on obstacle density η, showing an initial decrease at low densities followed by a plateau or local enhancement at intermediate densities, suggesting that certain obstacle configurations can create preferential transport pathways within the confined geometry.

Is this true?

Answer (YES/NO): NO